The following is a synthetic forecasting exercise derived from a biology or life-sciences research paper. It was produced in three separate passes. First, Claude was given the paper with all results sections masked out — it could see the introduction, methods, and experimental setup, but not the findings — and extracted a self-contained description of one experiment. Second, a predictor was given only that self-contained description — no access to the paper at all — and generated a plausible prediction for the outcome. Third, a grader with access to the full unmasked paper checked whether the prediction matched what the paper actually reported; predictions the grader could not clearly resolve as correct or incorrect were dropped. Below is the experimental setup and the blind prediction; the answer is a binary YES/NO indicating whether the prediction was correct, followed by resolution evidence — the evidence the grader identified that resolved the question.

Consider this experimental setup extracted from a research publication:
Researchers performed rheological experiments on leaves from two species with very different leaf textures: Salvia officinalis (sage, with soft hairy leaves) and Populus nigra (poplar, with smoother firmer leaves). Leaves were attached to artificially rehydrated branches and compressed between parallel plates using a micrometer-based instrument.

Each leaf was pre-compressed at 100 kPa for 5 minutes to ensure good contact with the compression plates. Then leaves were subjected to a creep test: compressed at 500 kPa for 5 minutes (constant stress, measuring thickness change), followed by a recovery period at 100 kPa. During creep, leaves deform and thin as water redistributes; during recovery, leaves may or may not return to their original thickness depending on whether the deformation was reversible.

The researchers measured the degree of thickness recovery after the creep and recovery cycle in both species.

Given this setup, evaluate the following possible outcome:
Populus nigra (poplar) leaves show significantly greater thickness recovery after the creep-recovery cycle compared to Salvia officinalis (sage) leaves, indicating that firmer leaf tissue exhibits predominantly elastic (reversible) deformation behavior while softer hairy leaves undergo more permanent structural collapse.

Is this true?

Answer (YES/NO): YES